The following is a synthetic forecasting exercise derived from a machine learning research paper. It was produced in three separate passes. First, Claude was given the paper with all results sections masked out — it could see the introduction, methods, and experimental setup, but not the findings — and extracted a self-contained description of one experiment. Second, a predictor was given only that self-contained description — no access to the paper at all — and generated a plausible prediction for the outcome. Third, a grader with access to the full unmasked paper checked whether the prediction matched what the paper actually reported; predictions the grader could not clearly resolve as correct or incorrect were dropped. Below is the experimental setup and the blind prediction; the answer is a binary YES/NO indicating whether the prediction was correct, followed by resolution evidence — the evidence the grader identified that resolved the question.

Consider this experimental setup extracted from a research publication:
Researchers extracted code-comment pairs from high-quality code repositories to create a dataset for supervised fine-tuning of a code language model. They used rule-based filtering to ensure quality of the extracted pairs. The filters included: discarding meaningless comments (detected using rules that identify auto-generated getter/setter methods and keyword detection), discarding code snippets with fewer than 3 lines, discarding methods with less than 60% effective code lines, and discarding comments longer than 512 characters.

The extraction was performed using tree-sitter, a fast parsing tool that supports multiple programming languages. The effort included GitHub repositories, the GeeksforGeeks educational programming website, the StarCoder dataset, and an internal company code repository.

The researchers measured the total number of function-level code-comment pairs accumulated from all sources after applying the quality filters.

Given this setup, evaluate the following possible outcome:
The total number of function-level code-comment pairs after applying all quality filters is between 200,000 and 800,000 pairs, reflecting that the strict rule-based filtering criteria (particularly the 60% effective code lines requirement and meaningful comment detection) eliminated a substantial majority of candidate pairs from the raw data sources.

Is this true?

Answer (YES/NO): NO